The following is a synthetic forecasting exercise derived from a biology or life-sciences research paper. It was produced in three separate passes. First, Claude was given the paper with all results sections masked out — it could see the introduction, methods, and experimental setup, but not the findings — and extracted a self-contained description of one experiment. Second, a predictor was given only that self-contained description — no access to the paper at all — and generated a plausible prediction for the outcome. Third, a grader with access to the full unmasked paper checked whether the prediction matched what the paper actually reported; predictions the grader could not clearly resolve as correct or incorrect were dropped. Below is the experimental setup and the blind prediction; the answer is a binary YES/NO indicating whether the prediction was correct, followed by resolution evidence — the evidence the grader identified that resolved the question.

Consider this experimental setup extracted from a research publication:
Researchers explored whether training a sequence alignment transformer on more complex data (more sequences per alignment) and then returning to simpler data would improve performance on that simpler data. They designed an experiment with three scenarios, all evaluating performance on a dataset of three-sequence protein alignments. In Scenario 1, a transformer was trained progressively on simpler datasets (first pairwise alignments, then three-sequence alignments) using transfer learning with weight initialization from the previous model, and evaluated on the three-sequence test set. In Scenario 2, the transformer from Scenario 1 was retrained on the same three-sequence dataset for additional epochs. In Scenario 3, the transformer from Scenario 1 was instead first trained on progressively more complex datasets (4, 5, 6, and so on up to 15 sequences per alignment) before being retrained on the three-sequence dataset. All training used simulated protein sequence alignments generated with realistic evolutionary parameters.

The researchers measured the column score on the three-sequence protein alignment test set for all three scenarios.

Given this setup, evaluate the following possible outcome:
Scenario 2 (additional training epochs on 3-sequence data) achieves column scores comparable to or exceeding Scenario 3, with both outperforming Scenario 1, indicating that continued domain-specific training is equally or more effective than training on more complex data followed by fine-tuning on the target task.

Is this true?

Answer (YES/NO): NO